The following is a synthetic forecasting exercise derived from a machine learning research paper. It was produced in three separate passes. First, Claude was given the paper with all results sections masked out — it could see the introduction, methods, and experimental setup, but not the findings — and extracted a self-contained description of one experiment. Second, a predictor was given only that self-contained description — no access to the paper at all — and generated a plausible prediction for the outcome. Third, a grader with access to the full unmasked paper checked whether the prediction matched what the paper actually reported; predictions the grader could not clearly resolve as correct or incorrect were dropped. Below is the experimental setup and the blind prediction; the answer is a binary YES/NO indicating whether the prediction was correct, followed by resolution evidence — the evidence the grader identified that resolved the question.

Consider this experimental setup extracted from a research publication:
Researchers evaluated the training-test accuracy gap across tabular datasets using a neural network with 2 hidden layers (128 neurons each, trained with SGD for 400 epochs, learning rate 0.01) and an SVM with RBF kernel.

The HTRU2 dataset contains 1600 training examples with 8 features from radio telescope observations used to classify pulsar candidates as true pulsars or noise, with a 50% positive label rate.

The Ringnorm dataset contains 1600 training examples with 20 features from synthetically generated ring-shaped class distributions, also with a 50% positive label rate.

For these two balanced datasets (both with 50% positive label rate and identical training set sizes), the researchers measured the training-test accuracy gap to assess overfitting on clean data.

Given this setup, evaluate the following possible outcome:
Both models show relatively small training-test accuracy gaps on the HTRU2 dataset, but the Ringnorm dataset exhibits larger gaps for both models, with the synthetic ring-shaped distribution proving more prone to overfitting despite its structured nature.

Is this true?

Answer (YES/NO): NO